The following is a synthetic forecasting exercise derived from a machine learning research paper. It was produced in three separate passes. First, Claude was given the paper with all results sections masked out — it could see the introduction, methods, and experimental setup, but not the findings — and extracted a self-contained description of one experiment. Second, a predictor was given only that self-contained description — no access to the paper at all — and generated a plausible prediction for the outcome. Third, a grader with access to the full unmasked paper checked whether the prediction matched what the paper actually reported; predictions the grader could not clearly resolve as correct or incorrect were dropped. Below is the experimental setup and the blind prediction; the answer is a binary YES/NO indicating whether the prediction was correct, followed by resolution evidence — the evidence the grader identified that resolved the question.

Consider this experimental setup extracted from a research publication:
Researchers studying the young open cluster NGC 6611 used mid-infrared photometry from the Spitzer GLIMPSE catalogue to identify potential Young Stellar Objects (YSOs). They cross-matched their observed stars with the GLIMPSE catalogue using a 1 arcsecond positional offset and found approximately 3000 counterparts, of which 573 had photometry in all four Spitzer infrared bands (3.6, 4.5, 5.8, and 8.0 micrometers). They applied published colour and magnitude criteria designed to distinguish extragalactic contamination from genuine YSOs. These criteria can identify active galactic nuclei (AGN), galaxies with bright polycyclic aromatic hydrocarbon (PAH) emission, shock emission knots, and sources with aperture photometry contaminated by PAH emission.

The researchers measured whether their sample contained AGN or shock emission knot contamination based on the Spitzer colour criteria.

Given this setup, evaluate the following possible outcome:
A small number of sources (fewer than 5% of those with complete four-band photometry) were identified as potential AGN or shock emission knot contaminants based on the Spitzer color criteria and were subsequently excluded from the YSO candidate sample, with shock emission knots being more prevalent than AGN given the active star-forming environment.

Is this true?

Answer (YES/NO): NO